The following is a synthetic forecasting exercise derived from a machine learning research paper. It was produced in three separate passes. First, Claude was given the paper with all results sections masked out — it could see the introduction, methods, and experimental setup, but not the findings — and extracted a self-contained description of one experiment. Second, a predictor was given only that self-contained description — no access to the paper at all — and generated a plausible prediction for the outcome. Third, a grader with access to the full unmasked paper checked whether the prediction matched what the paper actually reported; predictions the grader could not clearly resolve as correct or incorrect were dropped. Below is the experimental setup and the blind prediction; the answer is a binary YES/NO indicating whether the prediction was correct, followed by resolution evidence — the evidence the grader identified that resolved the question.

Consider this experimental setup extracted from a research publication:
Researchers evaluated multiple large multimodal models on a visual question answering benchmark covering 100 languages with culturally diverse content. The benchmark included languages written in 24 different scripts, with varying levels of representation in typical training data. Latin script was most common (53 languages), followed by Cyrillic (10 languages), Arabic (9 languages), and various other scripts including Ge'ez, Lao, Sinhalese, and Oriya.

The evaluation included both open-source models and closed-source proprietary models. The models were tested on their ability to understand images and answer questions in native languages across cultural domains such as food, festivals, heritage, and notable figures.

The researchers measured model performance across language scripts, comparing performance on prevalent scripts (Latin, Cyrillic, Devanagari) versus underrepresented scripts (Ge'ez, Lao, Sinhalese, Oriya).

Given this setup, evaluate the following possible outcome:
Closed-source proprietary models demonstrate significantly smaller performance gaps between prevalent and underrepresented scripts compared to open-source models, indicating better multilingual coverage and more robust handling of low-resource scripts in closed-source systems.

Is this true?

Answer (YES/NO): YES